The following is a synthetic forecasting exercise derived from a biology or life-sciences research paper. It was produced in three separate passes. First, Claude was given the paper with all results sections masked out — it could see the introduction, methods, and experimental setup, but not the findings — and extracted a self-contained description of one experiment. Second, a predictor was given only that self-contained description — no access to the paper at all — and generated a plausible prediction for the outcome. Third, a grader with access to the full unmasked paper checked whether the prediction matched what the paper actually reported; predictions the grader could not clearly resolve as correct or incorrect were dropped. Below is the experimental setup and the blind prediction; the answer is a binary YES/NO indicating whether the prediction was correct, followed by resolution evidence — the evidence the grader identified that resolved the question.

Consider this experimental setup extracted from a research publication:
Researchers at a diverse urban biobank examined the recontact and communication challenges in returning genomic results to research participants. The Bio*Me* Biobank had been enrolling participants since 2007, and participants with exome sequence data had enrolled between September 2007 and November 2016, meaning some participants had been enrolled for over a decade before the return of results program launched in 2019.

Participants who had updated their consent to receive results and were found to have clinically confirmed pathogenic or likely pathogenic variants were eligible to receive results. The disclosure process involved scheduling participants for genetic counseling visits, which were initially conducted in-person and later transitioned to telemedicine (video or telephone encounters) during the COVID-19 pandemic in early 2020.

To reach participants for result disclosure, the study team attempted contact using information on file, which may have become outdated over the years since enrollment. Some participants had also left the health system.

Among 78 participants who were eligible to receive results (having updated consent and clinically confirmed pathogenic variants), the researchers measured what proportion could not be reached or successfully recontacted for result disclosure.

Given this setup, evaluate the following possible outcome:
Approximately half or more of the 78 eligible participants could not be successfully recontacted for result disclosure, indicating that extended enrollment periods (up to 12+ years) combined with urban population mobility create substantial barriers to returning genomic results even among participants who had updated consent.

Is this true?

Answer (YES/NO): NO